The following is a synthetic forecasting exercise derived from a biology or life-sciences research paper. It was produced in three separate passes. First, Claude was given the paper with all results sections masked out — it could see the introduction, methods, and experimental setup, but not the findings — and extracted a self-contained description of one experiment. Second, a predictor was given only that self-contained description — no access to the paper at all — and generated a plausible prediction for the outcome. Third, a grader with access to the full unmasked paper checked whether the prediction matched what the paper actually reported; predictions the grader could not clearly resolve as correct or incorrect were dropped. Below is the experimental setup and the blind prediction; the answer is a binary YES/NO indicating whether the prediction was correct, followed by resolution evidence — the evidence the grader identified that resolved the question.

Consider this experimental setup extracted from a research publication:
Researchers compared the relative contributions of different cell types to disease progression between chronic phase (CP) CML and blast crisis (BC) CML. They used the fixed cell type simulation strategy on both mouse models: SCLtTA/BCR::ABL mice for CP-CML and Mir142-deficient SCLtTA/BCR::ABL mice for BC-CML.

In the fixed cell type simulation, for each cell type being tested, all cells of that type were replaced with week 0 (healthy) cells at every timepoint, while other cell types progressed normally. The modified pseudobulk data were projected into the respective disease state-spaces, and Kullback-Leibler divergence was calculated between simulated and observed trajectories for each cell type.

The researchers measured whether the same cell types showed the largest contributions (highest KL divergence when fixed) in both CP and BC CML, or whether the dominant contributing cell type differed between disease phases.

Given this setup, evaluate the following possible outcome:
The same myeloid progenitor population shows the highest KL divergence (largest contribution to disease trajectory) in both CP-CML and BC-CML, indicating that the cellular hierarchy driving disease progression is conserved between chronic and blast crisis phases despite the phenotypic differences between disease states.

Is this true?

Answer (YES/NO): NO